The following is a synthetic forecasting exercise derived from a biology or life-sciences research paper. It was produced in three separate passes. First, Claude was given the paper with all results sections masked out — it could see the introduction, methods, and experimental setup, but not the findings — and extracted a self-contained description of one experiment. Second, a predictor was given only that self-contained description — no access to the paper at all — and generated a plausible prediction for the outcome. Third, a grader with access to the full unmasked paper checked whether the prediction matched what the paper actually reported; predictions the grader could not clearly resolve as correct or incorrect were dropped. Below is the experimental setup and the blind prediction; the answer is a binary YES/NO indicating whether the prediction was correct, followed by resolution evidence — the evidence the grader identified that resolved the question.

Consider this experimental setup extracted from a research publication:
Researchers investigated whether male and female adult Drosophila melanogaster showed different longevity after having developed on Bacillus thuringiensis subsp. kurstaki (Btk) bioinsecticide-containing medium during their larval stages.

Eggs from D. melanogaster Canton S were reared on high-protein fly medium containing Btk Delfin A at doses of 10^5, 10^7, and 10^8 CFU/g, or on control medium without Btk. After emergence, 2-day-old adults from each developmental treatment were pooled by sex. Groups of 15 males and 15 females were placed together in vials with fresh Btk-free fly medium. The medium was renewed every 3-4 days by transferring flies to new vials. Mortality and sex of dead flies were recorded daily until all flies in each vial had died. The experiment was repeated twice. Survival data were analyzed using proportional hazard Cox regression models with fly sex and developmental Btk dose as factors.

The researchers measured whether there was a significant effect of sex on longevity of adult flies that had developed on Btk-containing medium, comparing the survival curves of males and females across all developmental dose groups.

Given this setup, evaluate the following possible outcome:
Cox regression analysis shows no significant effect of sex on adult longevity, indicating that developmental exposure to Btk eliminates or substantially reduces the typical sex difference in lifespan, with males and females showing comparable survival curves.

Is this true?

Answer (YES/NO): NO